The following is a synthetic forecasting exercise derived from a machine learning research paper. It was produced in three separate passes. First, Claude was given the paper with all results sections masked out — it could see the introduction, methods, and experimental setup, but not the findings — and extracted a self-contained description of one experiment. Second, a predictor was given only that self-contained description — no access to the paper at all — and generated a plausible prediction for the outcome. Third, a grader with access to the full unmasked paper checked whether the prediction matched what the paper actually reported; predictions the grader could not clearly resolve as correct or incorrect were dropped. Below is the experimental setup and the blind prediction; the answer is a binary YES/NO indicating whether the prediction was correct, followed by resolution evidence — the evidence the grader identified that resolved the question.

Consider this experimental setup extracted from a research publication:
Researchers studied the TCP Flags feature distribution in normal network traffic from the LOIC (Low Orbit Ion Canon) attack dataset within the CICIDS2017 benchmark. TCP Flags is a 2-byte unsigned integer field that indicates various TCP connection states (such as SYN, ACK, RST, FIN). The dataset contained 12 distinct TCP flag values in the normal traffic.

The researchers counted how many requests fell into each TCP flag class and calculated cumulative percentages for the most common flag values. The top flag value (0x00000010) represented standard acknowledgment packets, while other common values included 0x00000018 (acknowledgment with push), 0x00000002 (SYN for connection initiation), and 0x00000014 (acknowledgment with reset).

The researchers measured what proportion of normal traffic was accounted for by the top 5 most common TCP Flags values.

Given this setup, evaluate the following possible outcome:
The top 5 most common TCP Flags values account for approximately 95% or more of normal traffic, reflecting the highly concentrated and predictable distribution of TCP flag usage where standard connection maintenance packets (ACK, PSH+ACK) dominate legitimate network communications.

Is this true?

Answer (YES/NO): NO